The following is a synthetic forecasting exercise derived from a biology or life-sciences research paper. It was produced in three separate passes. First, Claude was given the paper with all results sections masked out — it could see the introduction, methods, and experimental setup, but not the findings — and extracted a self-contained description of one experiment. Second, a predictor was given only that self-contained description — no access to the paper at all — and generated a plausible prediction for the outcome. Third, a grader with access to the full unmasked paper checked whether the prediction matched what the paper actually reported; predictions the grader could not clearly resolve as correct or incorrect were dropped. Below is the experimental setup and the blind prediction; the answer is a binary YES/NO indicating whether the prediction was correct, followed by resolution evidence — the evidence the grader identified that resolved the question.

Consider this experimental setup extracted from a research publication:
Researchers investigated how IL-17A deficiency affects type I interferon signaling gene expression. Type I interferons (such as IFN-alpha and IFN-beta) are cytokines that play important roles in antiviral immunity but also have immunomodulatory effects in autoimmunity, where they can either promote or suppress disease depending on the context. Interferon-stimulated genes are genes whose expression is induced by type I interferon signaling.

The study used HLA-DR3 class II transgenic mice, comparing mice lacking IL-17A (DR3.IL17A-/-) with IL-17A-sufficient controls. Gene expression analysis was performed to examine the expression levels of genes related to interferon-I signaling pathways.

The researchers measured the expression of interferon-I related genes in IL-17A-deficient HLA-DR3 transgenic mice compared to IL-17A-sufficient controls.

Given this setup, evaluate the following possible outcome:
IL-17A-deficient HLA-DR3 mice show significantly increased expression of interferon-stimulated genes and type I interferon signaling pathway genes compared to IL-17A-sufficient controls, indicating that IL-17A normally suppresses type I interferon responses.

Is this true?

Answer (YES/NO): YES